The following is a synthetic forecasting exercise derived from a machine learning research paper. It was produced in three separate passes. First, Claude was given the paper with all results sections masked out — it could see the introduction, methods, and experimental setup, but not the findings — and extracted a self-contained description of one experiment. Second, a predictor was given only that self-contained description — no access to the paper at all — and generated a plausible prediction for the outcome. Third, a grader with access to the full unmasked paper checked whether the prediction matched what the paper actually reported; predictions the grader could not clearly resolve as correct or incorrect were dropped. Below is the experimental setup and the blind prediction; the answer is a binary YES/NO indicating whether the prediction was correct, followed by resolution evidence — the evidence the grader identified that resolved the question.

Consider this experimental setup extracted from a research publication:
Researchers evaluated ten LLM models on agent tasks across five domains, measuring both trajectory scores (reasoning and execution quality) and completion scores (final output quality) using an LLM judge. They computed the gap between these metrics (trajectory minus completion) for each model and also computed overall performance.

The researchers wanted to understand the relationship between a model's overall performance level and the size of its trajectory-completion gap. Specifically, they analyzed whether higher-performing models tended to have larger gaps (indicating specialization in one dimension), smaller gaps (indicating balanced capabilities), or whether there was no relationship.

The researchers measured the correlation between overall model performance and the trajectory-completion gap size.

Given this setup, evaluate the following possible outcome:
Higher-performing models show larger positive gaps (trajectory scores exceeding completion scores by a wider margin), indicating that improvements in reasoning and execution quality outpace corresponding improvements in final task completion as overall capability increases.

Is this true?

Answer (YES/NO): NO